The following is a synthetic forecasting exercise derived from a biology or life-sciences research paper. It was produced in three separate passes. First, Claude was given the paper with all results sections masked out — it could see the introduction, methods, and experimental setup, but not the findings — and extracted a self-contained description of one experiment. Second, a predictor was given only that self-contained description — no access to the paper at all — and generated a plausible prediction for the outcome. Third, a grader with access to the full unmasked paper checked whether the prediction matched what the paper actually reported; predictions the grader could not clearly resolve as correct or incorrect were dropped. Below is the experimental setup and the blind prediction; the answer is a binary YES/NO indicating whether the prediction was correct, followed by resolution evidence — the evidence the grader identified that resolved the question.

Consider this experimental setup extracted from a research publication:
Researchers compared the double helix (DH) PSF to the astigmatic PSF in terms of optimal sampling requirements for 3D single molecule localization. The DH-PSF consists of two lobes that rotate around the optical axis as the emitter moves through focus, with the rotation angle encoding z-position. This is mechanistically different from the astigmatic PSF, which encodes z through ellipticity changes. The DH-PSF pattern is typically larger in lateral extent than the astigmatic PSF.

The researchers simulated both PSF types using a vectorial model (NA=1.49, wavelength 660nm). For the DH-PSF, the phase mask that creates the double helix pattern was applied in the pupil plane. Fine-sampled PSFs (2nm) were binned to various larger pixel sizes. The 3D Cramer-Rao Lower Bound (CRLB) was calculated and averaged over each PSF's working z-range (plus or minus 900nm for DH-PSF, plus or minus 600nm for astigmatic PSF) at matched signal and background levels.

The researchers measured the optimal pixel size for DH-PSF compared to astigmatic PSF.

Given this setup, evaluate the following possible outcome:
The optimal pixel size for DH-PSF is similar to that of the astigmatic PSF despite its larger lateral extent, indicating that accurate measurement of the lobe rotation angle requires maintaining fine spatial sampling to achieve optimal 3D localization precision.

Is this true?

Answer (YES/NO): YES